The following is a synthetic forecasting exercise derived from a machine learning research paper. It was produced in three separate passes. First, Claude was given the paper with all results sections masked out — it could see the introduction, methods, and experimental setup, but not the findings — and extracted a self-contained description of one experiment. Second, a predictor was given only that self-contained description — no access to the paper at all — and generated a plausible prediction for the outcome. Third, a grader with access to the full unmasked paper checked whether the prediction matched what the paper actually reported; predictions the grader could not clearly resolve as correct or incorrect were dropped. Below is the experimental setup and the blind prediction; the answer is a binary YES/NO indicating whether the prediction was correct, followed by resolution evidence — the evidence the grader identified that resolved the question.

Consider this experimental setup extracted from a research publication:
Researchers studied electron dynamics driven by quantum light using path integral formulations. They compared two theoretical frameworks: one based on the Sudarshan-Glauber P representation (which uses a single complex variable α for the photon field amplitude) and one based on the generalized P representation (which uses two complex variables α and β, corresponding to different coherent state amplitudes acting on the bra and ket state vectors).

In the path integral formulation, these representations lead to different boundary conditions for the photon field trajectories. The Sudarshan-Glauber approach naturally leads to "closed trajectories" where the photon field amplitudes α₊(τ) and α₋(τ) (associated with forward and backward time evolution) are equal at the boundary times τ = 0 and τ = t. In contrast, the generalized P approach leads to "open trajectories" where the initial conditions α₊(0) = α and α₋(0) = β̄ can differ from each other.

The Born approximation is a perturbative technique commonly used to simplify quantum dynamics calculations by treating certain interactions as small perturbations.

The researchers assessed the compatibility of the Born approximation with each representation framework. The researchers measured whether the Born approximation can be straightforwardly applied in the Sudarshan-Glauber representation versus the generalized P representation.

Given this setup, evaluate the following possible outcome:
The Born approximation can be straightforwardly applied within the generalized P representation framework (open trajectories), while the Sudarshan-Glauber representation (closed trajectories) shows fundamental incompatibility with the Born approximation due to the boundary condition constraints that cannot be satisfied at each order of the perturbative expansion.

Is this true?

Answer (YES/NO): NO